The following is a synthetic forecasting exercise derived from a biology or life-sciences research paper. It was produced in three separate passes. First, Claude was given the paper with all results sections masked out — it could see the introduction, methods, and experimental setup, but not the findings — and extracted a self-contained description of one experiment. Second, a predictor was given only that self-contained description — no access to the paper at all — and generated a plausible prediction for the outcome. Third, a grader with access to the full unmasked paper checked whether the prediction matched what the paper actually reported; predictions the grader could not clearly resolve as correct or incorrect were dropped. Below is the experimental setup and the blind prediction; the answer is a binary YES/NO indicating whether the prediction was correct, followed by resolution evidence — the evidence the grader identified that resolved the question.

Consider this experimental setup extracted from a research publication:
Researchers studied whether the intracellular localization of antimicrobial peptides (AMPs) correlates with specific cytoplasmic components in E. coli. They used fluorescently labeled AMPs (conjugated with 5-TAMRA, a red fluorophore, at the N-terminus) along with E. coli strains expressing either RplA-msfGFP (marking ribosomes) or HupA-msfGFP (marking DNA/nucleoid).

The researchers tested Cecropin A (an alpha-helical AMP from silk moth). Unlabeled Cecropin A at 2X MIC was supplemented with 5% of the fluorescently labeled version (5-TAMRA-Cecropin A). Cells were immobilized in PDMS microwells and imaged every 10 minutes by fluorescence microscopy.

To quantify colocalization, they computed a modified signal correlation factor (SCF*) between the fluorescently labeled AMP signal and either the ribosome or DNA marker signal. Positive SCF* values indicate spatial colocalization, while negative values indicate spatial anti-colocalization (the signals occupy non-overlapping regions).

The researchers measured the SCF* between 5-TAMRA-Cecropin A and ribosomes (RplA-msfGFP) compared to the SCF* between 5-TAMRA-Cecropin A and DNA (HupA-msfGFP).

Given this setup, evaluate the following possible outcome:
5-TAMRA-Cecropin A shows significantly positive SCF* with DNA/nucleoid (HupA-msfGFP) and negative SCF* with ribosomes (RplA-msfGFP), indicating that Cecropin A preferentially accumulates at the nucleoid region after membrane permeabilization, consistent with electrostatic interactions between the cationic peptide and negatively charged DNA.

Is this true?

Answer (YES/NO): NO